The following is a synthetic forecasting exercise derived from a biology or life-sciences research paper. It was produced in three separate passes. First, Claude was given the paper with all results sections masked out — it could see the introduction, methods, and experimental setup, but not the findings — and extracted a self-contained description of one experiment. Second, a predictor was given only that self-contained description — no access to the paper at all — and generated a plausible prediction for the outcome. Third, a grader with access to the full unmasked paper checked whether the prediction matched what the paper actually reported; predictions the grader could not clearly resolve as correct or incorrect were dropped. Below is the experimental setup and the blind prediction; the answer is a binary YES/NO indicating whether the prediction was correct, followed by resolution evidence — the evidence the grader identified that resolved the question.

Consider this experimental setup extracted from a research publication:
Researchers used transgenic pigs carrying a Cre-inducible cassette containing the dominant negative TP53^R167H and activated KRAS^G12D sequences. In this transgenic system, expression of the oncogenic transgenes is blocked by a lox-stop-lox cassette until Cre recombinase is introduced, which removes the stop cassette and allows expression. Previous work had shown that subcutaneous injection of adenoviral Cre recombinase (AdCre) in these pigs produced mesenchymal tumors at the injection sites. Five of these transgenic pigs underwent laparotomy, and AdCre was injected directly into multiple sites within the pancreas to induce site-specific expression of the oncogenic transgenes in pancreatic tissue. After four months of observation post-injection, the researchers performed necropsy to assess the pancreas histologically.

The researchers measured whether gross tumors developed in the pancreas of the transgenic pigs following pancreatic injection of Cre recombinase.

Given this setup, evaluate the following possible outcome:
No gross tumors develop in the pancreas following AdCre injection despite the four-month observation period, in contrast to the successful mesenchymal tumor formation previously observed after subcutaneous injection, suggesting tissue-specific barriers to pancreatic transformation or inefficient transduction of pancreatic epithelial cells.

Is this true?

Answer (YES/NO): YES